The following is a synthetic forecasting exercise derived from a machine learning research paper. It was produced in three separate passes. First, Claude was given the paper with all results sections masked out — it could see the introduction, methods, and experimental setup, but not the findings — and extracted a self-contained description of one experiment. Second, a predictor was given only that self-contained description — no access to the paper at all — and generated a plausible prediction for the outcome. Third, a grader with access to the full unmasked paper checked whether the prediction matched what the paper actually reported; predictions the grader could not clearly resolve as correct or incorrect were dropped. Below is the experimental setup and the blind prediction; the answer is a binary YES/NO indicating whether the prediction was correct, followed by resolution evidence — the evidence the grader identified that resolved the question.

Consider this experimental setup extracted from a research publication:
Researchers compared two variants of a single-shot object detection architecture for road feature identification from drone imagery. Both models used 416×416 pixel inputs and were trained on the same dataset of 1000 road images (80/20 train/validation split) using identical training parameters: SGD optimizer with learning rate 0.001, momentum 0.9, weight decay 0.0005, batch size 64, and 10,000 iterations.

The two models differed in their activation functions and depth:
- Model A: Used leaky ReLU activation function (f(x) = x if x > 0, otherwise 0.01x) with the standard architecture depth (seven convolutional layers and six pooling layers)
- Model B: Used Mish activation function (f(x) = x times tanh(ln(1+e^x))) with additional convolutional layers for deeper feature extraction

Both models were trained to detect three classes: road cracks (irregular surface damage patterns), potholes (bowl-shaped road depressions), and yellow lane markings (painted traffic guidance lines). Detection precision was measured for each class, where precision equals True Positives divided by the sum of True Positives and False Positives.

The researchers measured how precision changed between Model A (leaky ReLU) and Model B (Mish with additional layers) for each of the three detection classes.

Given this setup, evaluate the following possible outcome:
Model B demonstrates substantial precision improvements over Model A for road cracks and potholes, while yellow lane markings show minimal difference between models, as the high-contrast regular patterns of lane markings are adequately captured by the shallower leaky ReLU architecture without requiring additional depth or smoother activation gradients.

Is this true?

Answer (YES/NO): NO